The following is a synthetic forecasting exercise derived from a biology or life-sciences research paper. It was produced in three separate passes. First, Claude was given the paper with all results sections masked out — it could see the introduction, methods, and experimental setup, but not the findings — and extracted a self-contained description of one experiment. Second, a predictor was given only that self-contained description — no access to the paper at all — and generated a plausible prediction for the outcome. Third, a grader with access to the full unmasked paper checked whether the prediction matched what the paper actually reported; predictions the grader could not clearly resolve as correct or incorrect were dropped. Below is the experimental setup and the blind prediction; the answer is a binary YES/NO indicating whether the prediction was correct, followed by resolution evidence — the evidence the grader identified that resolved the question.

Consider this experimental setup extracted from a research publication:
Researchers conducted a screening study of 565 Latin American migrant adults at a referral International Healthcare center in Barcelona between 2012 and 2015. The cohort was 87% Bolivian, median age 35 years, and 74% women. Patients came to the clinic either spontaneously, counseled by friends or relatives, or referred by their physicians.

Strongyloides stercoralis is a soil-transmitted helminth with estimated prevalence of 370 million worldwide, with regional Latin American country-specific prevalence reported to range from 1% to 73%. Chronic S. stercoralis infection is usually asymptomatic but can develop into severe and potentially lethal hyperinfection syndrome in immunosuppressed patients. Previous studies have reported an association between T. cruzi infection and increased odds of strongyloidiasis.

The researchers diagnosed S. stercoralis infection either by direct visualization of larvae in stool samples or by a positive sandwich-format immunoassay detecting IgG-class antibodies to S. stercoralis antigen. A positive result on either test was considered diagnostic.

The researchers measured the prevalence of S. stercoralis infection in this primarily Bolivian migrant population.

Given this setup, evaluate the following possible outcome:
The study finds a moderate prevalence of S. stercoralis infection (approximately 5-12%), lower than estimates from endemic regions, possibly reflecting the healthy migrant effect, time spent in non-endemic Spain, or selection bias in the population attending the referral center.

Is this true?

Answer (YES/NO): NO